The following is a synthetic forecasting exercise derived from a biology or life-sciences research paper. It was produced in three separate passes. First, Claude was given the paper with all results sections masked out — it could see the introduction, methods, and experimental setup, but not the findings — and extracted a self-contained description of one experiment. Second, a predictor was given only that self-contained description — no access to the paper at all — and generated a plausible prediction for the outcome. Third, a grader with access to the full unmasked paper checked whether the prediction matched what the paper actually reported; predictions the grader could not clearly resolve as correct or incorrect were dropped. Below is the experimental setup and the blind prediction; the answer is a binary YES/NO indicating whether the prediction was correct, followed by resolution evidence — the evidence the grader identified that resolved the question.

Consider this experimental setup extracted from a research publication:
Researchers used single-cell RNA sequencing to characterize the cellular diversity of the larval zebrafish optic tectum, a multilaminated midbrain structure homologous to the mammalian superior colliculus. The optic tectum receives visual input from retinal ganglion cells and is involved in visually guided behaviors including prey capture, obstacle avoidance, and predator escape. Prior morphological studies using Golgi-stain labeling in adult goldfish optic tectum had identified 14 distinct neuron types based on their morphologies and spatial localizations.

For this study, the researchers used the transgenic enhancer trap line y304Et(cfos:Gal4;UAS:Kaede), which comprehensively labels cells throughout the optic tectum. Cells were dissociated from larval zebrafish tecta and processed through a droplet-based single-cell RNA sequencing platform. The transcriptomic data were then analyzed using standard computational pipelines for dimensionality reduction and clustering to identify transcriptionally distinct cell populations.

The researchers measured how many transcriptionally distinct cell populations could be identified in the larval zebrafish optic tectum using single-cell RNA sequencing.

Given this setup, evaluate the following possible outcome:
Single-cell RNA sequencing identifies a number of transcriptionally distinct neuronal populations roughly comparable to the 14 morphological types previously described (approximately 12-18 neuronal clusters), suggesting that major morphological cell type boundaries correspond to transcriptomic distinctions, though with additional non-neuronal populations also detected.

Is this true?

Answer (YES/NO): NO